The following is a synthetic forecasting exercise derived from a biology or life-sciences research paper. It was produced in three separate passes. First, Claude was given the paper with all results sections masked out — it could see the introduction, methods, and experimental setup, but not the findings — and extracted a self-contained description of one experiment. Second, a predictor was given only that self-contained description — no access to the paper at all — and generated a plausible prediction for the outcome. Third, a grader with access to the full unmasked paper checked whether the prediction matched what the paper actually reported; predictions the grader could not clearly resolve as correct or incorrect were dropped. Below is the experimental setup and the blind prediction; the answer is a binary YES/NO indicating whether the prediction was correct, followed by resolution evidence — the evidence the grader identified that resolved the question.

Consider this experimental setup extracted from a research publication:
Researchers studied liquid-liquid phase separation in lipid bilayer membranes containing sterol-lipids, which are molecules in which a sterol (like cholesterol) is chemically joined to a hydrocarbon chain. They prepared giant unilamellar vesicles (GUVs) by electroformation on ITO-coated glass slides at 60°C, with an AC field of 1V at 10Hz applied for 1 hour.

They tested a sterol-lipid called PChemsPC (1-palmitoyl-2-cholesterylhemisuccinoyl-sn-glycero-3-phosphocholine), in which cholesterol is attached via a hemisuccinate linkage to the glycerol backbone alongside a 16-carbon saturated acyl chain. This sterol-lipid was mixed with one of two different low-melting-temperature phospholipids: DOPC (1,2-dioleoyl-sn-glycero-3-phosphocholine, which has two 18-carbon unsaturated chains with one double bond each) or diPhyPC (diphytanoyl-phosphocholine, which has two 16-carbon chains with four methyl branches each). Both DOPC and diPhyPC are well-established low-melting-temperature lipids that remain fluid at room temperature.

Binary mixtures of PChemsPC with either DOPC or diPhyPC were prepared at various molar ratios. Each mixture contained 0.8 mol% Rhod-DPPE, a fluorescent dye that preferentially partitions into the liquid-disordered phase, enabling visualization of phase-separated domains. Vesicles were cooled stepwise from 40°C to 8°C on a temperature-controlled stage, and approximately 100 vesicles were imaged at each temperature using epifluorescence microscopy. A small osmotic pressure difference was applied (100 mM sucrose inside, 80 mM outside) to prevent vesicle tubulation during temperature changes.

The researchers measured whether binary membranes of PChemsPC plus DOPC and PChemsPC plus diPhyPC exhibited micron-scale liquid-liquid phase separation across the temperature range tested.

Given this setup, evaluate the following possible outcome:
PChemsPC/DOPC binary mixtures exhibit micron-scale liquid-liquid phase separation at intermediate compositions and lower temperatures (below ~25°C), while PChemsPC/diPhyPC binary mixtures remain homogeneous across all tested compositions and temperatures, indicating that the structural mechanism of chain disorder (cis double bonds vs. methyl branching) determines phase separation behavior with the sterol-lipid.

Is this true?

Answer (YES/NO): NO